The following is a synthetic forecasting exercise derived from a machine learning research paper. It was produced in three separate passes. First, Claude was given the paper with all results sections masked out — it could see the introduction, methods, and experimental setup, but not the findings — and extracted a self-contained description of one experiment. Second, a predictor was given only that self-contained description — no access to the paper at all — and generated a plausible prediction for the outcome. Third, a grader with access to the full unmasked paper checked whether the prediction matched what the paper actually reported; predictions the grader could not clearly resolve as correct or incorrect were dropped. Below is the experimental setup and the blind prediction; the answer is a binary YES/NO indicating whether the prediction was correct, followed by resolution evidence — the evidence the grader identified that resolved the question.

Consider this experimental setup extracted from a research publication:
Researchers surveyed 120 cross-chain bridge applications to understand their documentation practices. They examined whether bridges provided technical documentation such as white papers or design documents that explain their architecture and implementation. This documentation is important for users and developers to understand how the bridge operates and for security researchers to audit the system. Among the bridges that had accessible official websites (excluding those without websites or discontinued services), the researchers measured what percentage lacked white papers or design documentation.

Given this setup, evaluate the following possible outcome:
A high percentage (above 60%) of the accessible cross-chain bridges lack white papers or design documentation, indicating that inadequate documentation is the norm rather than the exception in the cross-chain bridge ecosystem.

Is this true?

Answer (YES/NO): NO